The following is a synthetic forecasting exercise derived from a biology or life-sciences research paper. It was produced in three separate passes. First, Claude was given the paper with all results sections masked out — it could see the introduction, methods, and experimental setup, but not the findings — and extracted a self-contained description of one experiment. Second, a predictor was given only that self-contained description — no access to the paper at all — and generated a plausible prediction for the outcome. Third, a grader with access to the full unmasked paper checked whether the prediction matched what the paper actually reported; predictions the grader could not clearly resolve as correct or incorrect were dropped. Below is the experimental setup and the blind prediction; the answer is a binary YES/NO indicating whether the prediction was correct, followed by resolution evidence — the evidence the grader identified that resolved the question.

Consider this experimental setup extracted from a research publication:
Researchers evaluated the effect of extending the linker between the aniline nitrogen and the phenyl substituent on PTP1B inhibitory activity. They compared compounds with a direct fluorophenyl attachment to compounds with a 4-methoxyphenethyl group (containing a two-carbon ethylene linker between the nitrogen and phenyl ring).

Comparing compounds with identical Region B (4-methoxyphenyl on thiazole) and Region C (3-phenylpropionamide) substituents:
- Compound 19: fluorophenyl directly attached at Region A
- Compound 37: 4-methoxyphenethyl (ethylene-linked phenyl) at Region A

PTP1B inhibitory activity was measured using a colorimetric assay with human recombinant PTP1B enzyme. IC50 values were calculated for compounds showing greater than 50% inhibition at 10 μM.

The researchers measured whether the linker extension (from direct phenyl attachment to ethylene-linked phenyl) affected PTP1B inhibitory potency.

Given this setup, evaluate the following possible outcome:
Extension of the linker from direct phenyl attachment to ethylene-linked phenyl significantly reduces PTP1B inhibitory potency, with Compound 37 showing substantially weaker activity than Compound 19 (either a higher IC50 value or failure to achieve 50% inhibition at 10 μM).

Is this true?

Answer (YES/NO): NO